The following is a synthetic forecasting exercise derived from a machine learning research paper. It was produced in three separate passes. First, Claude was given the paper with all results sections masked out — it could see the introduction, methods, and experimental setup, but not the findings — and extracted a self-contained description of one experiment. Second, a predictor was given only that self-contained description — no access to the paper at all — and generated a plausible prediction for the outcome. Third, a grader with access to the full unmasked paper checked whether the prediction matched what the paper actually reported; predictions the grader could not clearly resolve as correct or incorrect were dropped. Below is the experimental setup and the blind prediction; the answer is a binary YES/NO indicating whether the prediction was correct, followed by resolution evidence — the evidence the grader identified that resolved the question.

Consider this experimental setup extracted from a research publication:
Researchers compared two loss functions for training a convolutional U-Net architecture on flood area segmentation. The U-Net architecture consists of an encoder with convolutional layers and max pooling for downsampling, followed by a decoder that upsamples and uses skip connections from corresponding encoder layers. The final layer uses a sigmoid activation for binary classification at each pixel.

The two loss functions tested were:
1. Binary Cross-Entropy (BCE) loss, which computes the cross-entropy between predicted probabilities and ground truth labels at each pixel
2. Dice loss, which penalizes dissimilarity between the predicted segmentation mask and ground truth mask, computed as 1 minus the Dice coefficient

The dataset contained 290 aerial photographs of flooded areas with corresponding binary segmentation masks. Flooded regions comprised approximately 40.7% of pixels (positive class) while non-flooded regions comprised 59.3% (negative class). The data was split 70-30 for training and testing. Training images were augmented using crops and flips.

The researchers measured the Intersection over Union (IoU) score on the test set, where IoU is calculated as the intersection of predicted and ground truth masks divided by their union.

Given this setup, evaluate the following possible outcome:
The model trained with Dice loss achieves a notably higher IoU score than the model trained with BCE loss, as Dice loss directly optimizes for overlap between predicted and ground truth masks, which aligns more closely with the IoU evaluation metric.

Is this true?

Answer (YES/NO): NO